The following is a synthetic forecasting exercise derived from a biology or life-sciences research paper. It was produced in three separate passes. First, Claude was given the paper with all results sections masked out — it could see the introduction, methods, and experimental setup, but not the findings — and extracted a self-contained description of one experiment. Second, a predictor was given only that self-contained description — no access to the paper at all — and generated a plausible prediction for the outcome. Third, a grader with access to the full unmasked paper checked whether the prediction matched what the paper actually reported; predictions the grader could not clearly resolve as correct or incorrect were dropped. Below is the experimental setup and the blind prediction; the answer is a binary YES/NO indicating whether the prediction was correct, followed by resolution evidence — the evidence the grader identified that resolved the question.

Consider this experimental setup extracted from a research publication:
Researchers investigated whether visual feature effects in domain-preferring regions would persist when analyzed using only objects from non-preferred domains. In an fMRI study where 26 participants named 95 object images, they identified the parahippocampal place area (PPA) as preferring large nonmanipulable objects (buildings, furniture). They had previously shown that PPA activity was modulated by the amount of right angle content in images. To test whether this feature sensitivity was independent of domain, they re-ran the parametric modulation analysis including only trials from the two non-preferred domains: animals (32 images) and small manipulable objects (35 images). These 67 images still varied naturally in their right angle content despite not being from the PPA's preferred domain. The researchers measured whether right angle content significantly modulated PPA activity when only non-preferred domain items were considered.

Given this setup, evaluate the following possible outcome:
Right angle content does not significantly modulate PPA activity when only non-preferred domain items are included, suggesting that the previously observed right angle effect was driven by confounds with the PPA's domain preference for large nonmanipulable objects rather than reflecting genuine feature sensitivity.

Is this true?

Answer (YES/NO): NO